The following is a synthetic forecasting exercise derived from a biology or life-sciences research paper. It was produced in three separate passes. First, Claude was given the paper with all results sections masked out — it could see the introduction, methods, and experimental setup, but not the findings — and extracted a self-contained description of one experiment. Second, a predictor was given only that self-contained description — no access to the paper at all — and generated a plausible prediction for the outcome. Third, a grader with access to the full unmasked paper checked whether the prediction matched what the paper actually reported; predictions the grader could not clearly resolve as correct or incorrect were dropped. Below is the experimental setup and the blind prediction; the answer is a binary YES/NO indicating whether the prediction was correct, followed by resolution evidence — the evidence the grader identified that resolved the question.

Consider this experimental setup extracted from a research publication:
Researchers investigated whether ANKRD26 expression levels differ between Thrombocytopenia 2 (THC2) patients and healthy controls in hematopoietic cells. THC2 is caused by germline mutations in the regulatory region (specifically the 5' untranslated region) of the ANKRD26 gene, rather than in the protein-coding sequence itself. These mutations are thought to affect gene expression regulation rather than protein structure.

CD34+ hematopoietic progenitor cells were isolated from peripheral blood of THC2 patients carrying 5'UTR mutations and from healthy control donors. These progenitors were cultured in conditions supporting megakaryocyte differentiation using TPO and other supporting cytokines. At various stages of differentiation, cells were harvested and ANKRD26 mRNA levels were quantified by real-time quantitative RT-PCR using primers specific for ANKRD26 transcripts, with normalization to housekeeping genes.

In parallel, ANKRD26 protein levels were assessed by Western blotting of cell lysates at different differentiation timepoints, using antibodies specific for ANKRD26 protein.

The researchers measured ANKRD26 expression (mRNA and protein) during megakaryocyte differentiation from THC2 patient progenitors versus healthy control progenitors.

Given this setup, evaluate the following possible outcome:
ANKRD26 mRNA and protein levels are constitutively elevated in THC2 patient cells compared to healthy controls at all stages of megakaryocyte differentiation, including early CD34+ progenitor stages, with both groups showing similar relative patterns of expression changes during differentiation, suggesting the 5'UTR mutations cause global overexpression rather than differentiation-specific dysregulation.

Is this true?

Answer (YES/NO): NO